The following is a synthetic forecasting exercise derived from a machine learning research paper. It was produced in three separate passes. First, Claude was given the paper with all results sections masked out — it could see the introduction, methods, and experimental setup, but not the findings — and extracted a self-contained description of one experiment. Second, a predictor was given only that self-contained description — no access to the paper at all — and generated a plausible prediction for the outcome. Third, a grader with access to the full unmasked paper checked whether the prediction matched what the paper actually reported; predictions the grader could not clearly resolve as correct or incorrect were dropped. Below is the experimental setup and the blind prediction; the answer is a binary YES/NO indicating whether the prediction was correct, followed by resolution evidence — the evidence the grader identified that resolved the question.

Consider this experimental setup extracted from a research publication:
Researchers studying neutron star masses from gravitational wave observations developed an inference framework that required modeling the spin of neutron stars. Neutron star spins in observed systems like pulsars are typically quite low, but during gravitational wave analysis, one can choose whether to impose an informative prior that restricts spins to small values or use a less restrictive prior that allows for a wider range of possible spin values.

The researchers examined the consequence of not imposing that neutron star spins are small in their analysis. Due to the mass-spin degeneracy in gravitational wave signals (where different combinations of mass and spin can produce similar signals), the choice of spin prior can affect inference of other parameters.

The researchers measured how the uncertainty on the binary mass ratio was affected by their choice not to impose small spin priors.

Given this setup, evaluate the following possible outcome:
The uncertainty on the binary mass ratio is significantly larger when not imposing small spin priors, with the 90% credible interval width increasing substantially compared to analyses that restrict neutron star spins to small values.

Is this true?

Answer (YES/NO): YES